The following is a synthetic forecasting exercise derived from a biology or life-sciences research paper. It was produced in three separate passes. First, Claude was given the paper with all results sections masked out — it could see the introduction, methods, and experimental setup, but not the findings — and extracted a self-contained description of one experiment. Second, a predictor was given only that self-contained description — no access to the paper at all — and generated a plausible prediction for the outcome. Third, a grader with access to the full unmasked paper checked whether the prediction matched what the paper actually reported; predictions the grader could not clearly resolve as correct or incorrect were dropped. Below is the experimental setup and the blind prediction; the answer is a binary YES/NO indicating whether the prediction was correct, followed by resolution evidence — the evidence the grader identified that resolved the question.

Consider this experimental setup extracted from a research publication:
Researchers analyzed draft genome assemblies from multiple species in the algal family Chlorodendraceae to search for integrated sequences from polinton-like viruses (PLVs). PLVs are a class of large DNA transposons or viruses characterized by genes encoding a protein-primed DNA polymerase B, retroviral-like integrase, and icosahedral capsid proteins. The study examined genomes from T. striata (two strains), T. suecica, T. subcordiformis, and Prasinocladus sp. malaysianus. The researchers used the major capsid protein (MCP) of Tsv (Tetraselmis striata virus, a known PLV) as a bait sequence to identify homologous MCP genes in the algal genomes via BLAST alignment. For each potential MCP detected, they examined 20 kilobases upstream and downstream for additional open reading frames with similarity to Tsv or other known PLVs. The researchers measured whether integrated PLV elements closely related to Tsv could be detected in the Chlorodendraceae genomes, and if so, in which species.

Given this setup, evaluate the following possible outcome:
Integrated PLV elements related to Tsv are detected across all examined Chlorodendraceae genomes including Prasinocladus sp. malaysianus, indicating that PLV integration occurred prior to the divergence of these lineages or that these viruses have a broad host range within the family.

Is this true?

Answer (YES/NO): YES